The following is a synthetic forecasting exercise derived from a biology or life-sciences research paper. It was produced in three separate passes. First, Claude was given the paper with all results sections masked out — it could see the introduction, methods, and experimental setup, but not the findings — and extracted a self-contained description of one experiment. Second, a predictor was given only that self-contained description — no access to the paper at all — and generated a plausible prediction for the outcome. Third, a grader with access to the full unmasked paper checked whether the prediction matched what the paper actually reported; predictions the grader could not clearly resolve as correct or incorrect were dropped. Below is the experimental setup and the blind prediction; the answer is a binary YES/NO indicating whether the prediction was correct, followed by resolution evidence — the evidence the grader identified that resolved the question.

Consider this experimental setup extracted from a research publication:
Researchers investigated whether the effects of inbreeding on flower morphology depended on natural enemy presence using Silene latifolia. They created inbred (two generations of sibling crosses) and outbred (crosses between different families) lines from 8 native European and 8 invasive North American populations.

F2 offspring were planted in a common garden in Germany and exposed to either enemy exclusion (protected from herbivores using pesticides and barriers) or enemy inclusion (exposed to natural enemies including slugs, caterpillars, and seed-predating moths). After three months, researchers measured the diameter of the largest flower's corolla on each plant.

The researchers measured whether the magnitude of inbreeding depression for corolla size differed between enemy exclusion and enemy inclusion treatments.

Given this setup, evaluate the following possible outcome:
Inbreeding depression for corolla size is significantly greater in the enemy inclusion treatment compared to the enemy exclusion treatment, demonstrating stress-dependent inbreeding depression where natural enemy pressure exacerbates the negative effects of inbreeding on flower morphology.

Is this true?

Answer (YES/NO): NO